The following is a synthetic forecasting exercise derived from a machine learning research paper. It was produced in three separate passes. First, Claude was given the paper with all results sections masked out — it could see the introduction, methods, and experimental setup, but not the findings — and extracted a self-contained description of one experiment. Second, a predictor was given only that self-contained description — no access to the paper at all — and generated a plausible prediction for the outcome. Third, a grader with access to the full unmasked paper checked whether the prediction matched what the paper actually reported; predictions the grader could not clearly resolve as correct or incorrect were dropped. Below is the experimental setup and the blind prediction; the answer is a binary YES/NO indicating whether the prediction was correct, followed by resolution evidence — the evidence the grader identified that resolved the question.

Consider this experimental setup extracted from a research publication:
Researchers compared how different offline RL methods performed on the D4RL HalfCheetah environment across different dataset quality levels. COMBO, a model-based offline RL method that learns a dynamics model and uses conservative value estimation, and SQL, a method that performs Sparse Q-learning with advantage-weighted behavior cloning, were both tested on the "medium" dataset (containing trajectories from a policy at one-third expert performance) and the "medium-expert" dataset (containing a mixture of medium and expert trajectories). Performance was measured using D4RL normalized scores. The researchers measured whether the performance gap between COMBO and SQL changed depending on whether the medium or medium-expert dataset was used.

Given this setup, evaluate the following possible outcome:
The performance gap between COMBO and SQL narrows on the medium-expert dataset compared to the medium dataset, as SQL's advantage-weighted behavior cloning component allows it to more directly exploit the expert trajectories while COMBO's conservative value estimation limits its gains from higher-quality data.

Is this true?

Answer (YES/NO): NO